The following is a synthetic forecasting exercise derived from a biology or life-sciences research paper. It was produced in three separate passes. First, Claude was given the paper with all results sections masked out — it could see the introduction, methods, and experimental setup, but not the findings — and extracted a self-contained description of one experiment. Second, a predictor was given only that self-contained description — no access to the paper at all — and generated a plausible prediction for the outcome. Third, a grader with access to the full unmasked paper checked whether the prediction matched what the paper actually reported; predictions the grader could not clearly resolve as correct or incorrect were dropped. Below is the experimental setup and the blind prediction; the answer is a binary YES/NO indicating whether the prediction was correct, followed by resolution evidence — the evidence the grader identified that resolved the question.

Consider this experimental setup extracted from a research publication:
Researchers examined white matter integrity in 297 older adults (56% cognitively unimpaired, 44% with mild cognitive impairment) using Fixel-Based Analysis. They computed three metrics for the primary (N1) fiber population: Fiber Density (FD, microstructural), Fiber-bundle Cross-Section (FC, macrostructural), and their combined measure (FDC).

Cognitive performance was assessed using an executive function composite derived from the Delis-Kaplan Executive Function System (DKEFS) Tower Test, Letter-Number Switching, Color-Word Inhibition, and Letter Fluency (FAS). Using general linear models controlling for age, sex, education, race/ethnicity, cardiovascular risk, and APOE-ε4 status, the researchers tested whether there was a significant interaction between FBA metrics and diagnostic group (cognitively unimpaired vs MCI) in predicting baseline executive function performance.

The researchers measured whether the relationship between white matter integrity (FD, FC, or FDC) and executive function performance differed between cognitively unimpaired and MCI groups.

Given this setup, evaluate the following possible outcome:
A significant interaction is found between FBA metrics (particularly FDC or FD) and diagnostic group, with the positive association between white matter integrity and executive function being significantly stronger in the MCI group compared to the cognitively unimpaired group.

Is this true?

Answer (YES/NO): NO